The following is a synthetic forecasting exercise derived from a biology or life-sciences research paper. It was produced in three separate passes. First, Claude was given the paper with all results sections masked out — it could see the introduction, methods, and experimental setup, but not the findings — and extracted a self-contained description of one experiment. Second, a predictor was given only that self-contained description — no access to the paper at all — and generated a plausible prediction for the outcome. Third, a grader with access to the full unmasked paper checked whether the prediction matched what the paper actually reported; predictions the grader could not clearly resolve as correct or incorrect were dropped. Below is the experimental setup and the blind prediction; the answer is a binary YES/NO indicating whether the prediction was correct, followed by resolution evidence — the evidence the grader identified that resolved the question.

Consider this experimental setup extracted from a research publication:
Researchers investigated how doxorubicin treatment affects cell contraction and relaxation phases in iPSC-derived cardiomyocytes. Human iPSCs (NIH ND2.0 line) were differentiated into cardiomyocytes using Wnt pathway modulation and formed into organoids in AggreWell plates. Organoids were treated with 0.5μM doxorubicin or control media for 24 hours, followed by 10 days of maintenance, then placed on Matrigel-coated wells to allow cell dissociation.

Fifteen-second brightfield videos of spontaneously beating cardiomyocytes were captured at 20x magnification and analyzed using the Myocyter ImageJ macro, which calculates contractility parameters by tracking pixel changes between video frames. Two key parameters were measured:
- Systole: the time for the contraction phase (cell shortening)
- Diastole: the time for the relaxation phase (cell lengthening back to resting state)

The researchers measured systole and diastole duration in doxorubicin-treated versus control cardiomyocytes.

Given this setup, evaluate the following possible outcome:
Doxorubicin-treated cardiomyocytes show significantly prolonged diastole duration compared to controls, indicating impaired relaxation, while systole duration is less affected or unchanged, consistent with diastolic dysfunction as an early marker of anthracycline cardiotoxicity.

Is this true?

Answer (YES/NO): NO